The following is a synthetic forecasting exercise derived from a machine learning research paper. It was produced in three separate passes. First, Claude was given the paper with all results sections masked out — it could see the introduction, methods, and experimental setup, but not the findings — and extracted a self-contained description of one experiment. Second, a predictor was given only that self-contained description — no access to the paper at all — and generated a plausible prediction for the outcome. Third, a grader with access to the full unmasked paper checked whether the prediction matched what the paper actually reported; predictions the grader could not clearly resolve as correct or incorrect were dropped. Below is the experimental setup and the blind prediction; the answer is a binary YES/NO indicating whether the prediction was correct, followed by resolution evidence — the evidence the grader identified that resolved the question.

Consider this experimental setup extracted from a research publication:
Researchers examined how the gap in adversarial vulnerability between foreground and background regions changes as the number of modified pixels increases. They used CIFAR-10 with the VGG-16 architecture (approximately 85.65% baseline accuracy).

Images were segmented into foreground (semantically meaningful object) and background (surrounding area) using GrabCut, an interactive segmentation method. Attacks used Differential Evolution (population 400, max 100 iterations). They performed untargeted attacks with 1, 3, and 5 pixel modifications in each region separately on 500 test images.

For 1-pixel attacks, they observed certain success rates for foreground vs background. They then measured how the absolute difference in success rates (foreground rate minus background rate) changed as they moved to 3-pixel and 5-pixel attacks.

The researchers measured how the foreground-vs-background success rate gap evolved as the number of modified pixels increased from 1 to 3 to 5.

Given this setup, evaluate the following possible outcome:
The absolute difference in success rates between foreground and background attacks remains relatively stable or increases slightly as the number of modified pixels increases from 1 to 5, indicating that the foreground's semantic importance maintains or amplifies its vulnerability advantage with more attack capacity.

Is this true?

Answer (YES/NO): YES